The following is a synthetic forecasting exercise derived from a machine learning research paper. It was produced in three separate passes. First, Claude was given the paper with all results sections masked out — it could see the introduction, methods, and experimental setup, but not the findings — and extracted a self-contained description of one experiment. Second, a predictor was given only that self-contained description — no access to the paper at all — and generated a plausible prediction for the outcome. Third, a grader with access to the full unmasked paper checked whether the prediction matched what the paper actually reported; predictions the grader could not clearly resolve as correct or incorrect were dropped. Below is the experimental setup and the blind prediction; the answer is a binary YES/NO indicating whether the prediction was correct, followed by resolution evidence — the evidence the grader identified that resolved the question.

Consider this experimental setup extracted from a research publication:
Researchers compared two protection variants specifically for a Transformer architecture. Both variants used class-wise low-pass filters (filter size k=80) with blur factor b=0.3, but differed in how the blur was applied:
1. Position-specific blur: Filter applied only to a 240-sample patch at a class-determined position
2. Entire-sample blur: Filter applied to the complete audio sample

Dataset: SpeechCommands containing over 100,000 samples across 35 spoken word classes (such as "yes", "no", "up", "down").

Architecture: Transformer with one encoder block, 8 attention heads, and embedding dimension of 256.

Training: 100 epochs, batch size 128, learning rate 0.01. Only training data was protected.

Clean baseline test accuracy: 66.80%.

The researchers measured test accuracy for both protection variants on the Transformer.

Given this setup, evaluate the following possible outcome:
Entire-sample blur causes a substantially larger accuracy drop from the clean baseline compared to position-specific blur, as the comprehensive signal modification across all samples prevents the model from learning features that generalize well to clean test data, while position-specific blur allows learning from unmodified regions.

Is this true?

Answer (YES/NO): NO